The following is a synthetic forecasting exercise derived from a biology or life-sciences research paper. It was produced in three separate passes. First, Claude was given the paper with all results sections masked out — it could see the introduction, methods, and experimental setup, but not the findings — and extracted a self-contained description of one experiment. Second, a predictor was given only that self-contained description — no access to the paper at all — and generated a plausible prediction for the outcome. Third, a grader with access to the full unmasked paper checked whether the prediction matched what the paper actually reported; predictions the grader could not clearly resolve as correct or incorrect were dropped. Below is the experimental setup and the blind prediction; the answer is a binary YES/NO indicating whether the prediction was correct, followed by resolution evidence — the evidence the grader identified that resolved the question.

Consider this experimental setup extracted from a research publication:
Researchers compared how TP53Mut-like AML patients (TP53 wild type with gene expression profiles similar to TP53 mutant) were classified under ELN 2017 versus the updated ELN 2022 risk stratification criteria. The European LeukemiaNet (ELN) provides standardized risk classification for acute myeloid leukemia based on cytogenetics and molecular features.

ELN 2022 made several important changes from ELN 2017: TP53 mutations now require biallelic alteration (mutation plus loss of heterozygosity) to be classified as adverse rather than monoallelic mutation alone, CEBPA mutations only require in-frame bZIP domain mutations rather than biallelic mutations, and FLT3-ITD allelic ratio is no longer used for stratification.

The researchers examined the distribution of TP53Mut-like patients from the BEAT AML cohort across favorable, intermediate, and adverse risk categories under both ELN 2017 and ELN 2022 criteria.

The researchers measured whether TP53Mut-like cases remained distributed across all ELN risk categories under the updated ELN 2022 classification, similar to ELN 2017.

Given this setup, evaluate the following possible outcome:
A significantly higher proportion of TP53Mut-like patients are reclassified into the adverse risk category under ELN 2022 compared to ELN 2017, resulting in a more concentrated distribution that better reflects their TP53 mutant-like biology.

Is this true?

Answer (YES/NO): NO